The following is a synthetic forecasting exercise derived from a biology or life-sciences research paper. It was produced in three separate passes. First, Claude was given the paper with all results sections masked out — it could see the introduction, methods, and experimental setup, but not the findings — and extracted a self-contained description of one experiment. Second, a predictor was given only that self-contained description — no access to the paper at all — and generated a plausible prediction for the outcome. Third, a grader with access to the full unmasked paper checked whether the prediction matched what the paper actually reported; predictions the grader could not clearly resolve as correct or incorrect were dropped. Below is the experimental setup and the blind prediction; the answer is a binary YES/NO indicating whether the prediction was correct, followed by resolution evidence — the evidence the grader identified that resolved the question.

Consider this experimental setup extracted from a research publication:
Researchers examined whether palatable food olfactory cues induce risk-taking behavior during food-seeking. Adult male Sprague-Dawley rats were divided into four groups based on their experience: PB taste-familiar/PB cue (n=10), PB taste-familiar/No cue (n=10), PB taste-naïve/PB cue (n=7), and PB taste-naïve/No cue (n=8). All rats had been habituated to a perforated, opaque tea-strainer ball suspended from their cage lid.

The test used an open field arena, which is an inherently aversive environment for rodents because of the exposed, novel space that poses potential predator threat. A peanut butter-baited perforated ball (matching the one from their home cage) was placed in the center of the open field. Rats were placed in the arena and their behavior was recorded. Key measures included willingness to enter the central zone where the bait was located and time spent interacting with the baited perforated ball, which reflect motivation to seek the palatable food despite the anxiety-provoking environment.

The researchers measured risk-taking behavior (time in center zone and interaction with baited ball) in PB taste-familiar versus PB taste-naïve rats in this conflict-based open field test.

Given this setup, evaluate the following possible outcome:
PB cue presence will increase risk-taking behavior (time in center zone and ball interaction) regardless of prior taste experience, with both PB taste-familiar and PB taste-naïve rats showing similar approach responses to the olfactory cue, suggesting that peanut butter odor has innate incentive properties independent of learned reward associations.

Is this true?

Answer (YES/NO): NO